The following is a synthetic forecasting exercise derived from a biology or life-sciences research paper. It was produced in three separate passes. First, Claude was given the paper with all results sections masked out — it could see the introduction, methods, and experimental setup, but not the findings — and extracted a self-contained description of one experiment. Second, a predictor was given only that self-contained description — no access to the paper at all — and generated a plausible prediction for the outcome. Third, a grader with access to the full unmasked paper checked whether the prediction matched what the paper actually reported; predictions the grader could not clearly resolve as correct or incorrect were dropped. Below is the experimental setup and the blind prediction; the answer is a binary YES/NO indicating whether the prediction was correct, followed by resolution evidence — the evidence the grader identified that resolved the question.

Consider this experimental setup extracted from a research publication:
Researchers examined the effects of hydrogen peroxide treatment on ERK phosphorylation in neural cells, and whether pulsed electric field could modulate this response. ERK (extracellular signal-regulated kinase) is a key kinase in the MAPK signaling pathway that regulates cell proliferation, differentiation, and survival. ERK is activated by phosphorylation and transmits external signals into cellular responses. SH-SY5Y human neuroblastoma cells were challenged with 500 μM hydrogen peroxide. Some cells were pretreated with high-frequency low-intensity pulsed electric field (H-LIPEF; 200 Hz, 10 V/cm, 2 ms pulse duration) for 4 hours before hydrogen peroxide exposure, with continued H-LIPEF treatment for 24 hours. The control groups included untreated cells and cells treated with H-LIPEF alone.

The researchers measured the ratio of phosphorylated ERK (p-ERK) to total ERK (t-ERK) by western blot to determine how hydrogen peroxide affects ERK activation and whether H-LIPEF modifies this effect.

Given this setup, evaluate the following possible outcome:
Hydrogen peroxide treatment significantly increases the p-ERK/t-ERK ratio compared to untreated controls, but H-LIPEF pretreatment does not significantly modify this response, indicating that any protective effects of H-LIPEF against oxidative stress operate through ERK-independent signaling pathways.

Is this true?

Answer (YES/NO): NO